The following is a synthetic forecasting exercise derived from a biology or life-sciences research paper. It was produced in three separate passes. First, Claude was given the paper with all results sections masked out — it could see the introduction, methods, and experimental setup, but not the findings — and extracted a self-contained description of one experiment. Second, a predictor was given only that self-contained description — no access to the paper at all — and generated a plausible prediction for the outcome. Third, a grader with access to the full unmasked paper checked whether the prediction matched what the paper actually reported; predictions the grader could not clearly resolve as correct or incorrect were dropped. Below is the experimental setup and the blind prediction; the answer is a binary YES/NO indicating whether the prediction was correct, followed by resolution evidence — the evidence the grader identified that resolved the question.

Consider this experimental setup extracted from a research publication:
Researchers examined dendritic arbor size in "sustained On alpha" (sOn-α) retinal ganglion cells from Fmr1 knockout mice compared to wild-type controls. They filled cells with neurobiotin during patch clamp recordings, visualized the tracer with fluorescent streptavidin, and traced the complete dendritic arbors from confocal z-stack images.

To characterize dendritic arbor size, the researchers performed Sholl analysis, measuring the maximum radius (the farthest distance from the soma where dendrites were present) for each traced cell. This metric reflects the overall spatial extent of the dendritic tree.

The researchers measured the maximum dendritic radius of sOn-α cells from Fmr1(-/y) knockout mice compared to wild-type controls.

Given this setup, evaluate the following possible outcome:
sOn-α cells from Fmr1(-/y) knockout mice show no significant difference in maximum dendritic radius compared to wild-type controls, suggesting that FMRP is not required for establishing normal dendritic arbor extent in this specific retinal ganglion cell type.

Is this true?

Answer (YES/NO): YES